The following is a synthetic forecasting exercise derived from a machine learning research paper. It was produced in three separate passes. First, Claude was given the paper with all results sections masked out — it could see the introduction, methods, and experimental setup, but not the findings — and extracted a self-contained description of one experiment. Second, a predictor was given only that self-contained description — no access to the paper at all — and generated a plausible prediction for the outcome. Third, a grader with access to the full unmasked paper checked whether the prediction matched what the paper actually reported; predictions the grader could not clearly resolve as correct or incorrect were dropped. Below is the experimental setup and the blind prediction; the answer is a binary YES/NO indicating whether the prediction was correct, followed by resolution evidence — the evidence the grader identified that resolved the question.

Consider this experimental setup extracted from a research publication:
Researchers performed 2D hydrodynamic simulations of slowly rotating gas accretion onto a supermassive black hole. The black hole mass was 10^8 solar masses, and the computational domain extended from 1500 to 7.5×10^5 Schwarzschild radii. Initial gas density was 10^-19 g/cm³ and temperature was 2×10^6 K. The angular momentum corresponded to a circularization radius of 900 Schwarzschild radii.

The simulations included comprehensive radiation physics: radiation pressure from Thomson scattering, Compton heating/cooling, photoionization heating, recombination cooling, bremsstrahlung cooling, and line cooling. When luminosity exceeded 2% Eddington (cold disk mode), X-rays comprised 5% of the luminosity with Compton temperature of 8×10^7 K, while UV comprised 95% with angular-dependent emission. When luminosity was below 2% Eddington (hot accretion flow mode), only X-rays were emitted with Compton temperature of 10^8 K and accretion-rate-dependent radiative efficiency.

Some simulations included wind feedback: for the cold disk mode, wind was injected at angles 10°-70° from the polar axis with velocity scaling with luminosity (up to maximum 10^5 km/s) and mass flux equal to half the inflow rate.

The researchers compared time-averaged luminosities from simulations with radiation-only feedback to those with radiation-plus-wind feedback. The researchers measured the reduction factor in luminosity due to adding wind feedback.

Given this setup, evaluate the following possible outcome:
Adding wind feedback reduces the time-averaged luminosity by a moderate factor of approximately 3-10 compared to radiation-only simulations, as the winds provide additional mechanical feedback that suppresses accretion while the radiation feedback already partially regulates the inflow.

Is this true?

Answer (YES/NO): NO